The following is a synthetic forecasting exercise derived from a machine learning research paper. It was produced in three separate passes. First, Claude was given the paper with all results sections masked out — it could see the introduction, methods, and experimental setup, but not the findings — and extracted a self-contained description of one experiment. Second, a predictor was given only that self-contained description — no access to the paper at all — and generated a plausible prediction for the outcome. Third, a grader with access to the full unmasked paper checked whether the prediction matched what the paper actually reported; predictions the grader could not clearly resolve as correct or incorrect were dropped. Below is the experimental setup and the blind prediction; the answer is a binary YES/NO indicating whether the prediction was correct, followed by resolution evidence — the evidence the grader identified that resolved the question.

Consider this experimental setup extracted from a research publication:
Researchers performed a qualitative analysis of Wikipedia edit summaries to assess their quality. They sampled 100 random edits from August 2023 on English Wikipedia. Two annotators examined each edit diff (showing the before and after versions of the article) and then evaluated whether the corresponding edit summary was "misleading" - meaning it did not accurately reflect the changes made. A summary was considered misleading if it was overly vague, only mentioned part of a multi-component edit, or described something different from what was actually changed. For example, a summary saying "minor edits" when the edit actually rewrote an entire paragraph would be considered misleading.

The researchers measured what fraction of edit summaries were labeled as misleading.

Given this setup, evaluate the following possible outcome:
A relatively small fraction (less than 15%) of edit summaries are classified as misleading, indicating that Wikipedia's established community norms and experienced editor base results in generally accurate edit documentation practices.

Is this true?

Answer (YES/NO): NO